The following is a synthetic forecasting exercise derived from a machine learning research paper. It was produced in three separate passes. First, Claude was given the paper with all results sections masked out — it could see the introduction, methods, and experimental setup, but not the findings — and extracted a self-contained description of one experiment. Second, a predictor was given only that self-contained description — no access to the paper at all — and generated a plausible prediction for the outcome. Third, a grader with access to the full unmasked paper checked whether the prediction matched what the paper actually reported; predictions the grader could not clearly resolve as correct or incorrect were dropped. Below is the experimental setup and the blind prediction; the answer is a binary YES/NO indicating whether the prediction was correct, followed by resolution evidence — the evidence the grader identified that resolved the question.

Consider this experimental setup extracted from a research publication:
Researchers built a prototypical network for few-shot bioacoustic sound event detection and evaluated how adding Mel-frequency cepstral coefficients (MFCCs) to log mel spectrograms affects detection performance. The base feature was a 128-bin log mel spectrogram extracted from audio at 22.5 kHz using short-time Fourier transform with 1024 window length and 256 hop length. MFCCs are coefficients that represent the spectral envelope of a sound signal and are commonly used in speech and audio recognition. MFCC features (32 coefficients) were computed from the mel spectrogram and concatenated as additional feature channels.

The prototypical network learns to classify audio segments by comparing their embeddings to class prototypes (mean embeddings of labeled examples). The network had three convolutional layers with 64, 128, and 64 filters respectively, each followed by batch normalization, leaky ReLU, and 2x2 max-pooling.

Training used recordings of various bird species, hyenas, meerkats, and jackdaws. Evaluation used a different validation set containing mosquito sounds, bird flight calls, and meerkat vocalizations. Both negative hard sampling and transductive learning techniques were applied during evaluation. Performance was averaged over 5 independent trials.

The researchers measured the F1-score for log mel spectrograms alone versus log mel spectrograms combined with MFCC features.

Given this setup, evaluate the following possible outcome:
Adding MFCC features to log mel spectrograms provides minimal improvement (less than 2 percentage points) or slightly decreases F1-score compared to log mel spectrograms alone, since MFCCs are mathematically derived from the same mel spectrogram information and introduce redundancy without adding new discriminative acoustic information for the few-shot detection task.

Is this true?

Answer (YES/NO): YES